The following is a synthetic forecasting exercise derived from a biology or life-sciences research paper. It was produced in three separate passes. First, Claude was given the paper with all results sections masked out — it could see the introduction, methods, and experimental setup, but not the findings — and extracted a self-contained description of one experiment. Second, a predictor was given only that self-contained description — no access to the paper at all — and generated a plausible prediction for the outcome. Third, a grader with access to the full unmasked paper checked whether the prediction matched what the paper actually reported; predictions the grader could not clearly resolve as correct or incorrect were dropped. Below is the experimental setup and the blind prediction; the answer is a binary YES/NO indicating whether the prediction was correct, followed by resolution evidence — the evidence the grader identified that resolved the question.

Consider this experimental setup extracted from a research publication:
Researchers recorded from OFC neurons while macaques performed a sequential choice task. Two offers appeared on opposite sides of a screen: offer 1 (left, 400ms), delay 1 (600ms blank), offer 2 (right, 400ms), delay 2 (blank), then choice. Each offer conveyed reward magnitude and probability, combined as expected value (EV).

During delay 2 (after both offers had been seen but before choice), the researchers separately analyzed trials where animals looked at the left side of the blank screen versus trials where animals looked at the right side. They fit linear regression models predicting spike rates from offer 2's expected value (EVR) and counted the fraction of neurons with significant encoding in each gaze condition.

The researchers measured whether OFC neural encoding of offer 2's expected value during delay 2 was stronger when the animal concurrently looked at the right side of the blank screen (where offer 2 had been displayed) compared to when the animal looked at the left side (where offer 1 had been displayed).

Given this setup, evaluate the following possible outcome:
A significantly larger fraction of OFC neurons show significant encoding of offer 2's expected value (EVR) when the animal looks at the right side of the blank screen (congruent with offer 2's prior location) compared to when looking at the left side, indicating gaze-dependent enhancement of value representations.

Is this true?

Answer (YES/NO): YES